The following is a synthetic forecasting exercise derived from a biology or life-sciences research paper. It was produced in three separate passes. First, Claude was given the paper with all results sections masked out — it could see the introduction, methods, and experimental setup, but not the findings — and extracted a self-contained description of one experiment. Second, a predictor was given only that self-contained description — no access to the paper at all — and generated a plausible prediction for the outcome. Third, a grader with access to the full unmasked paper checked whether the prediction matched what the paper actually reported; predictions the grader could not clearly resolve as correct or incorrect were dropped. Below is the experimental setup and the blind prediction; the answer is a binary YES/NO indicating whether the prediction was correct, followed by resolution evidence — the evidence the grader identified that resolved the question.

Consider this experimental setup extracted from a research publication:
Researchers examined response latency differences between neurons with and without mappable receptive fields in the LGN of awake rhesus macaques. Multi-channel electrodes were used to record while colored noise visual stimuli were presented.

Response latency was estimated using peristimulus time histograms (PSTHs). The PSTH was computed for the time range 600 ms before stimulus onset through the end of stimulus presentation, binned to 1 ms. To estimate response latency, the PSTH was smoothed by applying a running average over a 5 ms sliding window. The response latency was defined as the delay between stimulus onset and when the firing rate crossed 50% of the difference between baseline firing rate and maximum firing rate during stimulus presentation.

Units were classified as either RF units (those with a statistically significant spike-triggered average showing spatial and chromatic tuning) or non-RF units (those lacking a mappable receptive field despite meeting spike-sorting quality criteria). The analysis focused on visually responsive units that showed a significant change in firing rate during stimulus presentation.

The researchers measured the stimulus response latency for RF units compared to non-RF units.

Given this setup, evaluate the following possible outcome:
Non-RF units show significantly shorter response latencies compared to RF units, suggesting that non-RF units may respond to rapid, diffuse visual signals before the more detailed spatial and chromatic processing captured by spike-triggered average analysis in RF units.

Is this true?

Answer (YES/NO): NO